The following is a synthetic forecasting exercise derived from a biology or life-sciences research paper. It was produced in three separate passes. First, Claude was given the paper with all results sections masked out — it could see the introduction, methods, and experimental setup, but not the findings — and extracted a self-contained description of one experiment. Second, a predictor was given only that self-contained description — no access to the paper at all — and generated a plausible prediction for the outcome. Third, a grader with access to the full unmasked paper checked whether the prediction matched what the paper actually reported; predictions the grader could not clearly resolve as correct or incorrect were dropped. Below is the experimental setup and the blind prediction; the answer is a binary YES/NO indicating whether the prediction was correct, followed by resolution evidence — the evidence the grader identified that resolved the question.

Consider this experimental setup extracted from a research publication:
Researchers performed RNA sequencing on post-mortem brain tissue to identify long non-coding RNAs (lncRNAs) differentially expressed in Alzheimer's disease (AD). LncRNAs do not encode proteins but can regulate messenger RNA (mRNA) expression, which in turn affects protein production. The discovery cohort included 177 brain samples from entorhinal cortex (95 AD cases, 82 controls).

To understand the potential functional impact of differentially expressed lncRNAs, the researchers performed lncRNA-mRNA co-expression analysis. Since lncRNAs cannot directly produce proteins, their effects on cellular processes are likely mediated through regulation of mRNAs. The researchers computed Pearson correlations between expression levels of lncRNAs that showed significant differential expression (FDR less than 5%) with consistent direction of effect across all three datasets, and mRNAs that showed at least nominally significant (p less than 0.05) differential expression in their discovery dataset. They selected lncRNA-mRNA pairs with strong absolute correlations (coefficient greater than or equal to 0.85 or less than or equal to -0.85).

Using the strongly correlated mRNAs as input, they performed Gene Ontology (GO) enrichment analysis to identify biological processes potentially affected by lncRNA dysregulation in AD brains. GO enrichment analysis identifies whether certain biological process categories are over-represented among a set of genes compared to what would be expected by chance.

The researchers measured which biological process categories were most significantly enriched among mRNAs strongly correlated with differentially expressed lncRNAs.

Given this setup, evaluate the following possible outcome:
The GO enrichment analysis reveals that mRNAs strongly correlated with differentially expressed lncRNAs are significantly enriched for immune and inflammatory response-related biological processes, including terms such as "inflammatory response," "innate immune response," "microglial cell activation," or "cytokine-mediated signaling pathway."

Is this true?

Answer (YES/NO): NO